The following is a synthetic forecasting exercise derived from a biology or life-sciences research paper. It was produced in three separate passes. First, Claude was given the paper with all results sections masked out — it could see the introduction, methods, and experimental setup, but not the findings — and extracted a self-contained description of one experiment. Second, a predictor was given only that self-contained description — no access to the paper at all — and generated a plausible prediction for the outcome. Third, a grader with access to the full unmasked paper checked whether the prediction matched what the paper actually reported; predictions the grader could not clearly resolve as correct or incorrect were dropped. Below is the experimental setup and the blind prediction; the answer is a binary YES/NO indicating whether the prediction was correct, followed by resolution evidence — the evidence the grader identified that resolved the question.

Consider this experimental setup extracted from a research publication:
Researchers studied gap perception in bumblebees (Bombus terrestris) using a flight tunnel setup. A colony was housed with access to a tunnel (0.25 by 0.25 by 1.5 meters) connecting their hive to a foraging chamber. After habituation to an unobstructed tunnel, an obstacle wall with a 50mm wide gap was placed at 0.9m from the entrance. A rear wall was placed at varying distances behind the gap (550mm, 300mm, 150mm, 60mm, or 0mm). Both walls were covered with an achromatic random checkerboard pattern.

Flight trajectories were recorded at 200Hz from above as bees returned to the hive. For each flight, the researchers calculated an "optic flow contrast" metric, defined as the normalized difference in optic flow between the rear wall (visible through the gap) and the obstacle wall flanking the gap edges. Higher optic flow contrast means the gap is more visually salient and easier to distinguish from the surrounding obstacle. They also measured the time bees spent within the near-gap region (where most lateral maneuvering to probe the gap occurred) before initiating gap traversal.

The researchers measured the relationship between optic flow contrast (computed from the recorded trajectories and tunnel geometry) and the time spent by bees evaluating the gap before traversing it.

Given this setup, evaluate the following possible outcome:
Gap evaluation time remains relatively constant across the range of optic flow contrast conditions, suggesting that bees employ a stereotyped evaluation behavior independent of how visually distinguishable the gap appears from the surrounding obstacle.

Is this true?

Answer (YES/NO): NO